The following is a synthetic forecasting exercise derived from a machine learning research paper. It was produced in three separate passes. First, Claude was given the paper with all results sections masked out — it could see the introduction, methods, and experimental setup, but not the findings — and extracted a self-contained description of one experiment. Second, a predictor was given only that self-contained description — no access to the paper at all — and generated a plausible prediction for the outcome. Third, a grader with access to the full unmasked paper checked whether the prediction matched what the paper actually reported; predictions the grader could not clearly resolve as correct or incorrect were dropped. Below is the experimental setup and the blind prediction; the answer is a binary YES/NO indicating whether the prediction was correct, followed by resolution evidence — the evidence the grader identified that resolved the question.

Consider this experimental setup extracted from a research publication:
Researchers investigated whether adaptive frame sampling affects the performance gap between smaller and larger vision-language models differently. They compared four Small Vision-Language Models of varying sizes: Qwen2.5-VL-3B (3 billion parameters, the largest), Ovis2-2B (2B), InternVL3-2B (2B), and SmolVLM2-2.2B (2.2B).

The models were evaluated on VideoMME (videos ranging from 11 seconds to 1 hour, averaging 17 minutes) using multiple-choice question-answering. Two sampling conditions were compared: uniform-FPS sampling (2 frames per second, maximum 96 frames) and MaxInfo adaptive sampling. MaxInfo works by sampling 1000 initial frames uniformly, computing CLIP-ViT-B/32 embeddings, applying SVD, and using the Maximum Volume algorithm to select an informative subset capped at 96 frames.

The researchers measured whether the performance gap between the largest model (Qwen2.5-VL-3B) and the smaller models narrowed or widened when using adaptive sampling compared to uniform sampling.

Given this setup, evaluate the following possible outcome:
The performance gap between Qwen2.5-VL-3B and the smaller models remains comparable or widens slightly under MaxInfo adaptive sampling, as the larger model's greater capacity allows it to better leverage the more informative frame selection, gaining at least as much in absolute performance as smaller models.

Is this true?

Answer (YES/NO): NO